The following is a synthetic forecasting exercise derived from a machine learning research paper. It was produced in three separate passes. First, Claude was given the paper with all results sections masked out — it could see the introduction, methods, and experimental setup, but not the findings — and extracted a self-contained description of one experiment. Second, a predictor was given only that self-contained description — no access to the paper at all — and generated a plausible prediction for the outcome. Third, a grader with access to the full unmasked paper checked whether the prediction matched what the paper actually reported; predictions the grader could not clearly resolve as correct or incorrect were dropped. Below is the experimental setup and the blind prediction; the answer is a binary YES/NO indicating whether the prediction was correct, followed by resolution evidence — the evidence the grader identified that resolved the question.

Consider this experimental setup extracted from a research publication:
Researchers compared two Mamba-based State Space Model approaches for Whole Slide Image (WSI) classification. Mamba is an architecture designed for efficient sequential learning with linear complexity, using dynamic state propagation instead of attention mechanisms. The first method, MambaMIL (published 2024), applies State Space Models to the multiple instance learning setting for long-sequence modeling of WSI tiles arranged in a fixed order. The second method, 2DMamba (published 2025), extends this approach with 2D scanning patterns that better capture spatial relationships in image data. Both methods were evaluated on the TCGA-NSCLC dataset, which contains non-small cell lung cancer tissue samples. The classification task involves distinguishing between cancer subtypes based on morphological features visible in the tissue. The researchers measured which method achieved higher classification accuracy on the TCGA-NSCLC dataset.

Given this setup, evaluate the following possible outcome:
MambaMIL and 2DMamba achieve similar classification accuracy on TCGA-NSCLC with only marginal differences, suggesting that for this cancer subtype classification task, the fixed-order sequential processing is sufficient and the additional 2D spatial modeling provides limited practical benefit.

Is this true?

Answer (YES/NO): YES